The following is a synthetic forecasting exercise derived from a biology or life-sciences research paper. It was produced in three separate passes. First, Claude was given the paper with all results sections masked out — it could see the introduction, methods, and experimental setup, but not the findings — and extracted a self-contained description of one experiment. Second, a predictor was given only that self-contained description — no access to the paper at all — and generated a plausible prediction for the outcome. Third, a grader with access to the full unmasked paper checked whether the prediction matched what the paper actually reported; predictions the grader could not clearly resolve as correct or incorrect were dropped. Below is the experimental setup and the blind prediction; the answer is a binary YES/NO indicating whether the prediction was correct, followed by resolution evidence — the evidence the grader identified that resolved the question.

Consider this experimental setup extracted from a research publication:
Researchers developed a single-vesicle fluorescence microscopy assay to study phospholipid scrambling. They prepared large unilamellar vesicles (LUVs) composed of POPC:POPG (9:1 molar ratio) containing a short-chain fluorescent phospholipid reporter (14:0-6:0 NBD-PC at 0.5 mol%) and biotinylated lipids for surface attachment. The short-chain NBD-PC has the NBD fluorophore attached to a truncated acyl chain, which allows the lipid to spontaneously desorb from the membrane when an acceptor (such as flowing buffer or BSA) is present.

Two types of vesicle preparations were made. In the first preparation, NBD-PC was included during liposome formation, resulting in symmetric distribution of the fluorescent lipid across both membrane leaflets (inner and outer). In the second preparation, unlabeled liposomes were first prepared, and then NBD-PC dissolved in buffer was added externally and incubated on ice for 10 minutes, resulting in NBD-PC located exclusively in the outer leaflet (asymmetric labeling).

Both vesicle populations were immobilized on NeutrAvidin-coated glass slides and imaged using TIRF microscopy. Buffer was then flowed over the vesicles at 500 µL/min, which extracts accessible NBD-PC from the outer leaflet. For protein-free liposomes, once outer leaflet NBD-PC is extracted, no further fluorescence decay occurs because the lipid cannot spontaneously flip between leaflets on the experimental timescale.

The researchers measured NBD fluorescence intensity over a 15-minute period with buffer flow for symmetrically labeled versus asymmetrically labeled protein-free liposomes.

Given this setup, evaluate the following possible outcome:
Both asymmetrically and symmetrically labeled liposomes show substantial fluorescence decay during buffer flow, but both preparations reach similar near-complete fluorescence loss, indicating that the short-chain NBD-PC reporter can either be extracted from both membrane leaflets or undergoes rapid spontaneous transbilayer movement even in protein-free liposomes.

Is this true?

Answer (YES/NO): NO